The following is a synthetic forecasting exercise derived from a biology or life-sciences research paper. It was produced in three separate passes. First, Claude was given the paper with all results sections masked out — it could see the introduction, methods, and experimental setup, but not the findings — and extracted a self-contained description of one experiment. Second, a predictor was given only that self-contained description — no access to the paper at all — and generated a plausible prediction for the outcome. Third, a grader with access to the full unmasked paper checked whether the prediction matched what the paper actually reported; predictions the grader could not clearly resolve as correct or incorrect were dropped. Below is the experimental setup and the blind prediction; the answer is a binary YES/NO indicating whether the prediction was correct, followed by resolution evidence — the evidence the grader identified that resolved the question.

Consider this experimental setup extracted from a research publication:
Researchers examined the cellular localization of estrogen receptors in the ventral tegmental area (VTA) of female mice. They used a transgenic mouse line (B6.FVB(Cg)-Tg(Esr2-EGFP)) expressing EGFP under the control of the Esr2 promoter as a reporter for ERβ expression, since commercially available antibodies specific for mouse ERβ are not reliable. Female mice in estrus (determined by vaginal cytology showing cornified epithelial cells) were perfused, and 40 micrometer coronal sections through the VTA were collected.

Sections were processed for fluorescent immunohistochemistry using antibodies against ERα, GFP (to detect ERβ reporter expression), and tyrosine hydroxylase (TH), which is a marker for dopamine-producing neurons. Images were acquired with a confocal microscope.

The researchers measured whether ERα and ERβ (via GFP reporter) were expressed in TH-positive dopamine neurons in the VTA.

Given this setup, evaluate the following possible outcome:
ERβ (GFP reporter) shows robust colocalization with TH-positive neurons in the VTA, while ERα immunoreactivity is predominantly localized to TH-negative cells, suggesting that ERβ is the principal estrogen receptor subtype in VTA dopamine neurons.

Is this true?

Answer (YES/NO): NO